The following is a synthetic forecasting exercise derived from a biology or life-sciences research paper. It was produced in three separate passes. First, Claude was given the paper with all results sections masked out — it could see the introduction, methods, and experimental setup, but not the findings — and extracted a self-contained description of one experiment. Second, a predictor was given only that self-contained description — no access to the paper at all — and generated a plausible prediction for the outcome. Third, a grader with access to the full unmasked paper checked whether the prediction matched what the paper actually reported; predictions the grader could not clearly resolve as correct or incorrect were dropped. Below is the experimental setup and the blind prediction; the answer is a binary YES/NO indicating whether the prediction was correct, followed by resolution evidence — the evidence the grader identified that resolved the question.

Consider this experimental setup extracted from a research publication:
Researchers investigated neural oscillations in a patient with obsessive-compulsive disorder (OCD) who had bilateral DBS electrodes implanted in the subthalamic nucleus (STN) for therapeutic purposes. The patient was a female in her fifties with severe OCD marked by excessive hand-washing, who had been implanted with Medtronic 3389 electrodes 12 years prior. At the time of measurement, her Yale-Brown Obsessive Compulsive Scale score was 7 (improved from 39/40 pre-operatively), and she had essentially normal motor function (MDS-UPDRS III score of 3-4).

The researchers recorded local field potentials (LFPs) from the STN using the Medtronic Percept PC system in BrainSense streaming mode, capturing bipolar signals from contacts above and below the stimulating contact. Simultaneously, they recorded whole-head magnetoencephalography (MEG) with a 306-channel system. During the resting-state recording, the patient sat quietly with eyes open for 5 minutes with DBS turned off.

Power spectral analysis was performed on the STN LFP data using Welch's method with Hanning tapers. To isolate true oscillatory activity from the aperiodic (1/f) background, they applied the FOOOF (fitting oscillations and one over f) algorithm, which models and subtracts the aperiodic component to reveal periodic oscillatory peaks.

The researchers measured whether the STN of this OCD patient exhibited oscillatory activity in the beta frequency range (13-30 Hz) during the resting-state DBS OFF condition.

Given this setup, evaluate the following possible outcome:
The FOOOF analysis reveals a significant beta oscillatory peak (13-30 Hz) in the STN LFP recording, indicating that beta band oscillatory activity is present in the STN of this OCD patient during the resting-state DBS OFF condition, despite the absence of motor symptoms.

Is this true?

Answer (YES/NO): YES